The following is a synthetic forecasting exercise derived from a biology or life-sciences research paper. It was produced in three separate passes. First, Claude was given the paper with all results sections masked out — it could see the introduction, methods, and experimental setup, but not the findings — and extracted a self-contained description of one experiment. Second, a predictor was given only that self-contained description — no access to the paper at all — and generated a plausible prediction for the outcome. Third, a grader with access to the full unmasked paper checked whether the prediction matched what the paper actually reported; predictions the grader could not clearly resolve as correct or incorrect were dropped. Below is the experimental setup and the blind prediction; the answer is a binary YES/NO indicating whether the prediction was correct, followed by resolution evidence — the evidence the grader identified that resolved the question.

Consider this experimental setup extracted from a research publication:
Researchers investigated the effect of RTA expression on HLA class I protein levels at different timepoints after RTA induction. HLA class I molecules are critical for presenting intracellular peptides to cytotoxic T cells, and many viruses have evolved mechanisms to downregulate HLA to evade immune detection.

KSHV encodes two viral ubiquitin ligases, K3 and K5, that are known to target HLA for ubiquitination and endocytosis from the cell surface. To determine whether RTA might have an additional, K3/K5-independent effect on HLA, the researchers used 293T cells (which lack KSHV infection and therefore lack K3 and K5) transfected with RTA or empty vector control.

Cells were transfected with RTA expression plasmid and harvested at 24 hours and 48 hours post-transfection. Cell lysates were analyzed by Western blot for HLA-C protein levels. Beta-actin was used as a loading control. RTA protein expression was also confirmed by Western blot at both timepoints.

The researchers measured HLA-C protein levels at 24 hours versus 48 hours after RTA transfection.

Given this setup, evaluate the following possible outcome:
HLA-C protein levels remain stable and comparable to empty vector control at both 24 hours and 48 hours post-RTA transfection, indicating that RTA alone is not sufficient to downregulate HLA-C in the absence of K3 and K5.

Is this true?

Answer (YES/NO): NO